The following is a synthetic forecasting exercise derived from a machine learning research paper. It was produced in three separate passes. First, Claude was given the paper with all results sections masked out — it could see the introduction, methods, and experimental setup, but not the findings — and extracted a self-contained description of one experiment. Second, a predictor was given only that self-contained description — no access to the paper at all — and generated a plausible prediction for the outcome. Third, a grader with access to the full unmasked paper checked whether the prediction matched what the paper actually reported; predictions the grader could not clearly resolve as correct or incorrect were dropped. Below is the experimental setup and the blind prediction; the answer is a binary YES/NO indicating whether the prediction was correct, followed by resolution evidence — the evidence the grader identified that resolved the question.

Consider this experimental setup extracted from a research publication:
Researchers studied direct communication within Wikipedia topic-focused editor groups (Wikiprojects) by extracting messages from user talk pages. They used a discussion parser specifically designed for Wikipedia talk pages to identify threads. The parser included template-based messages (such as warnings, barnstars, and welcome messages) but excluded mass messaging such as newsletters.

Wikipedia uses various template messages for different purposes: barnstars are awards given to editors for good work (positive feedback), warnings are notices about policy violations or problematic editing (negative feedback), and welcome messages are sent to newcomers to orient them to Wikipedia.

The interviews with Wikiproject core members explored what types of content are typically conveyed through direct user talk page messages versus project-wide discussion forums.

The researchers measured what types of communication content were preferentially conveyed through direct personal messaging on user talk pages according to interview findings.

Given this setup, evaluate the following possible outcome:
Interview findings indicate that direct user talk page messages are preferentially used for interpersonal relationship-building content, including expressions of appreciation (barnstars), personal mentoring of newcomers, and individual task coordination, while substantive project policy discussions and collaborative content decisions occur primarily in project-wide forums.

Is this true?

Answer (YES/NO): NO